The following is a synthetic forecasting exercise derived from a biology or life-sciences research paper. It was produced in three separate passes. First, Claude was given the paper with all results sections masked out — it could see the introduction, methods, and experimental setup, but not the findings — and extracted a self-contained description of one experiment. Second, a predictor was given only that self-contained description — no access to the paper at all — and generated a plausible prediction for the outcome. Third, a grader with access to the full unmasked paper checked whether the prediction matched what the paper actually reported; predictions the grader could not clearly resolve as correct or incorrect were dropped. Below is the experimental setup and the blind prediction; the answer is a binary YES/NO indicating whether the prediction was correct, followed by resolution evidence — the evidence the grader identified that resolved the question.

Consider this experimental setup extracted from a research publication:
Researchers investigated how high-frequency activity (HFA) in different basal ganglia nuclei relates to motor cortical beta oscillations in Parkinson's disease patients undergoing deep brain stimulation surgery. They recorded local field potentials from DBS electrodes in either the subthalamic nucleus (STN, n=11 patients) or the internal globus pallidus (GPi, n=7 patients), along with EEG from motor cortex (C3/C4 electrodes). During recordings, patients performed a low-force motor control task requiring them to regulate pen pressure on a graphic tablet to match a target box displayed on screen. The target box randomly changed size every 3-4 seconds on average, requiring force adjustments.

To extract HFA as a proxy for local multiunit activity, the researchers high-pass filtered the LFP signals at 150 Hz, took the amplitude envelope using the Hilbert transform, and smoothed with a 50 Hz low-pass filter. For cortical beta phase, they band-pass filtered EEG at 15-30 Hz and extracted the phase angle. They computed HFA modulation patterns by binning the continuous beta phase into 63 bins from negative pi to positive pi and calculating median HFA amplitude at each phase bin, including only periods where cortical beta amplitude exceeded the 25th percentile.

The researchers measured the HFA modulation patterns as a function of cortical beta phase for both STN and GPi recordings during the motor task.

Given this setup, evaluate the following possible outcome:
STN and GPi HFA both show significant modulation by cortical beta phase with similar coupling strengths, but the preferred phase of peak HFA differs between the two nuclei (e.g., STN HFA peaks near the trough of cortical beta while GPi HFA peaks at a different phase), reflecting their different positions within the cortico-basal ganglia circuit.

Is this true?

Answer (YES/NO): YES